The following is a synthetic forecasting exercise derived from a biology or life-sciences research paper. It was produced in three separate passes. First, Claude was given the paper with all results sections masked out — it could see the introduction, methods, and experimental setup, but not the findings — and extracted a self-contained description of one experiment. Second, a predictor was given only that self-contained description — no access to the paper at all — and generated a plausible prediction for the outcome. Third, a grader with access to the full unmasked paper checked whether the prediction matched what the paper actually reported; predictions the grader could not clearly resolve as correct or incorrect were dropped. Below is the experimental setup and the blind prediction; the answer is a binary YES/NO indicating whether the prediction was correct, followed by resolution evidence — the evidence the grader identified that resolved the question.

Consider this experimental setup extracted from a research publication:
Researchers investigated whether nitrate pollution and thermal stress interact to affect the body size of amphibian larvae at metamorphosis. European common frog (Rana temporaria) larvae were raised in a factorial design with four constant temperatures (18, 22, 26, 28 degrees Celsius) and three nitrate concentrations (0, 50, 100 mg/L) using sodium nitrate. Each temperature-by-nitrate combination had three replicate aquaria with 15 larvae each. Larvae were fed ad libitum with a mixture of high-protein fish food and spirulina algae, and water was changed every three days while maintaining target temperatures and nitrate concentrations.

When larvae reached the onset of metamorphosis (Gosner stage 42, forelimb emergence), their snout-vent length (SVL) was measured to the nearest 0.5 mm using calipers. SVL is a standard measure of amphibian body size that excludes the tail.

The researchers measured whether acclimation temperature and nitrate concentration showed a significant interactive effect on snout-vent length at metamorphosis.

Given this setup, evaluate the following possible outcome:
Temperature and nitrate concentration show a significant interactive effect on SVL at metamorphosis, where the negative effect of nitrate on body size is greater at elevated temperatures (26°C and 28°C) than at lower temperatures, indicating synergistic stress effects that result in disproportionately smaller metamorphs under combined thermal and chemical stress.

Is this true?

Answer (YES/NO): NO